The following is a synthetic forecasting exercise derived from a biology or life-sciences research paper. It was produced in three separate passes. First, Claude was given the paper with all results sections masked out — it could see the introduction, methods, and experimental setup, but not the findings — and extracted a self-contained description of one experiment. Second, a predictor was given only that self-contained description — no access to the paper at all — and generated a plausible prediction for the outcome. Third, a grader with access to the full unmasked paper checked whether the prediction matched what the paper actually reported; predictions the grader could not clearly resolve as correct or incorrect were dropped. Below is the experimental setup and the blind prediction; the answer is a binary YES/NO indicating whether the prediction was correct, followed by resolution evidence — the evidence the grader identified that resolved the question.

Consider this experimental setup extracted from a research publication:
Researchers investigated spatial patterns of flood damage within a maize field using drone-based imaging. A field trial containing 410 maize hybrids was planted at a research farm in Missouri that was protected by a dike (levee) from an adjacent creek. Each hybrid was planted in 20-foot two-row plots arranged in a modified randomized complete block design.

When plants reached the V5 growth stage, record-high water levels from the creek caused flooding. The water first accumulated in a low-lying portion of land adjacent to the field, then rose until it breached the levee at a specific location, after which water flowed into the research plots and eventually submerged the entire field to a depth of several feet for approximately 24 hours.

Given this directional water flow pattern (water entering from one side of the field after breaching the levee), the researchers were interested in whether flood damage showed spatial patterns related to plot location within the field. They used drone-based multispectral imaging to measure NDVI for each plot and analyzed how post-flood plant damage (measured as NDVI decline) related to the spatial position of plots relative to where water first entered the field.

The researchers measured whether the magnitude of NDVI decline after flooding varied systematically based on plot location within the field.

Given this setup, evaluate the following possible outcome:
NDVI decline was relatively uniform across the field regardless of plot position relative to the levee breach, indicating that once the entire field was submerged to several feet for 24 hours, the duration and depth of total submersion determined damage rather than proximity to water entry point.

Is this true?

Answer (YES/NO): NO